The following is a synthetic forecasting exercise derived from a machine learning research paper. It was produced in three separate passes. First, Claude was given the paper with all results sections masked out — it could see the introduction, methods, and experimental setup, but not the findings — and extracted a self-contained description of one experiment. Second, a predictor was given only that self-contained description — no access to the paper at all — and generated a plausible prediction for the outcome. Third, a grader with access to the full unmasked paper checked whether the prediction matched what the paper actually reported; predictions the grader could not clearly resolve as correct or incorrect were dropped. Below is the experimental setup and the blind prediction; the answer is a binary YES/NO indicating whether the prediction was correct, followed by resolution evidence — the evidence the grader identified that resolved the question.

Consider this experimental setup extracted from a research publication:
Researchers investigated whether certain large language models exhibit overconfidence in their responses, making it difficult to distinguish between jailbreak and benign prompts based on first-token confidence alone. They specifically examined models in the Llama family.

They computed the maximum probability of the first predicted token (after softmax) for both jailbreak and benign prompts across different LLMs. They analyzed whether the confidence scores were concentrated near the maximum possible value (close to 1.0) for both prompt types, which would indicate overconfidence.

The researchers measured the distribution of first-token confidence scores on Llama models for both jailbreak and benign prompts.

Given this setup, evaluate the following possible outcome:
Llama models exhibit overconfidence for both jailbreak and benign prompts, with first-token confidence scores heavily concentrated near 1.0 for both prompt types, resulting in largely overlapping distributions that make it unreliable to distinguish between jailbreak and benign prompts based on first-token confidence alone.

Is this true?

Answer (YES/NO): NO